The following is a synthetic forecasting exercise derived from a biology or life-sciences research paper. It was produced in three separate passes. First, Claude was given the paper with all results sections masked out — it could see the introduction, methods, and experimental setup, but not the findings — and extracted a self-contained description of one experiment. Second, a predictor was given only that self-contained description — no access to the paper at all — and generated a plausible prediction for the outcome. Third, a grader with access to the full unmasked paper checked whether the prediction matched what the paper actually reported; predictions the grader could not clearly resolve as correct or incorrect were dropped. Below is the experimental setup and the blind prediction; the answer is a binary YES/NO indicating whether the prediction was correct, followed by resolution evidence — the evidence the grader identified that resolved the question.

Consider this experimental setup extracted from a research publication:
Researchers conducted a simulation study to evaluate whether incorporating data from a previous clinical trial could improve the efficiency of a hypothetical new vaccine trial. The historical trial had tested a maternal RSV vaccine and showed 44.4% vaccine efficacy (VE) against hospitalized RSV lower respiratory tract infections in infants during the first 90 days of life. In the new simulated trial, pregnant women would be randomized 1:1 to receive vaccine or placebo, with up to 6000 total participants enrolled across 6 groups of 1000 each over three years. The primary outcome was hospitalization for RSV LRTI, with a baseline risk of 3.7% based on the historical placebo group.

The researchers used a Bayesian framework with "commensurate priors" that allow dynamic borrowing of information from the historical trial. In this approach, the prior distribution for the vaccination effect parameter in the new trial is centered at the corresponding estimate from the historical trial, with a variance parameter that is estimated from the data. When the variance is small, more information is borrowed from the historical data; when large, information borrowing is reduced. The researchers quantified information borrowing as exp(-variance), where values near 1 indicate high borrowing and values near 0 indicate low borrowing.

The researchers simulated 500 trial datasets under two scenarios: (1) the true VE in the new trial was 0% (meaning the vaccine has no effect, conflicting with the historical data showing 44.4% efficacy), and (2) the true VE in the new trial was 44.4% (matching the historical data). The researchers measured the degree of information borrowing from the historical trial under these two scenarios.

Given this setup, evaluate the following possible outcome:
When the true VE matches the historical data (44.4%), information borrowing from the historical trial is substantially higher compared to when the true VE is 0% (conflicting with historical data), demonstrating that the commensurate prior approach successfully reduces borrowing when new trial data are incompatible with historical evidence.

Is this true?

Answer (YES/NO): YES